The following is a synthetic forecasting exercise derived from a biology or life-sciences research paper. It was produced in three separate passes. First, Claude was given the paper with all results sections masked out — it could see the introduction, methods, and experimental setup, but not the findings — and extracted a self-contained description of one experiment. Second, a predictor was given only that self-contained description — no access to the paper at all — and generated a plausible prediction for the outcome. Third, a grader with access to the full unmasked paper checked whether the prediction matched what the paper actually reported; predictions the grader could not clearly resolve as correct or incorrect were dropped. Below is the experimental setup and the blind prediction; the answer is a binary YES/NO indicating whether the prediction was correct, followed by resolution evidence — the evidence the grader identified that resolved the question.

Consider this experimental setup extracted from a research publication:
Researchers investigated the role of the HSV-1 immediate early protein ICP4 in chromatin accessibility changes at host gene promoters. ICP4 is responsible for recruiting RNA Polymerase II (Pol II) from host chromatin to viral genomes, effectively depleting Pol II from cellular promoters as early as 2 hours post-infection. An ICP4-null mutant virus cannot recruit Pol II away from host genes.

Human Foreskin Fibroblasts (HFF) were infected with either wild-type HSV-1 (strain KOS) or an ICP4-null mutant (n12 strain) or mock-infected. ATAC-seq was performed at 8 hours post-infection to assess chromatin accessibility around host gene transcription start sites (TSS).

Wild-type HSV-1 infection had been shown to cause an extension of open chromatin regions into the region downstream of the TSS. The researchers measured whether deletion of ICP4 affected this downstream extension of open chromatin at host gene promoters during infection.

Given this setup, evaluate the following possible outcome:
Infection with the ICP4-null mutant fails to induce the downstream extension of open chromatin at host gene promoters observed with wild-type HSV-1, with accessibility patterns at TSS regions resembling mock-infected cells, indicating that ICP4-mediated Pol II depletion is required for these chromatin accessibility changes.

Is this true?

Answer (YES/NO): NO